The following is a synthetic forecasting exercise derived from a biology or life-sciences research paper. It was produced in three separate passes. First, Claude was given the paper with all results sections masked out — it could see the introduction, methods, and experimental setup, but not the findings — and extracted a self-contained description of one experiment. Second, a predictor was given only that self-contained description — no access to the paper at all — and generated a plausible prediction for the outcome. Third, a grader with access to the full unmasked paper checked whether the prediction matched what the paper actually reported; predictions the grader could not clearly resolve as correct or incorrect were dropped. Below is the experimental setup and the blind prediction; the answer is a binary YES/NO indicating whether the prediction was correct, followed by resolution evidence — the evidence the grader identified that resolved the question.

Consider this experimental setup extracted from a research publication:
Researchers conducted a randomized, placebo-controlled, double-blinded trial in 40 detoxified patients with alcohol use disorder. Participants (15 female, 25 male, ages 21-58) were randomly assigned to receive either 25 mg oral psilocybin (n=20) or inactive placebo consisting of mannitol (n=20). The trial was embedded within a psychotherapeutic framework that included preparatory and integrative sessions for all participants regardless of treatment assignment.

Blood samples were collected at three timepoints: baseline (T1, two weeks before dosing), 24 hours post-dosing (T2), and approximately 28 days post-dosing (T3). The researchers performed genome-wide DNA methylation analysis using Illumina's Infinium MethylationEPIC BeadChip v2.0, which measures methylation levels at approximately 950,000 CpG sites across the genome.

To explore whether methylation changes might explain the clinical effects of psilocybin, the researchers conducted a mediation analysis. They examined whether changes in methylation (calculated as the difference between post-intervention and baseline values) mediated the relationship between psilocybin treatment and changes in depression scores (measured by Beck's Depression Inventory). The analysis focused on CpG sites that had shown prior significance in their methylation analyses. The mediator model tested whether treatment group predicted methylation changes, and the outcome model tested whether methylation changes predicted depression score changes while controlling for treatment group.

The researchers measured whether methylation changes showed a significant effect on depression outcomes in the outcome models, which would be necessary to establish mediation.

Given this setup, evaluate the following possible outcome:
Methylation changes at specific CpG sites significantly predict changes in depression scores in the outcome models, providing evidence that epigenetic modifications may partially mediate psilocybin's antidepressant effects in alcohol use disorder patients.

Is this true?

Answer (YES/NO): NO